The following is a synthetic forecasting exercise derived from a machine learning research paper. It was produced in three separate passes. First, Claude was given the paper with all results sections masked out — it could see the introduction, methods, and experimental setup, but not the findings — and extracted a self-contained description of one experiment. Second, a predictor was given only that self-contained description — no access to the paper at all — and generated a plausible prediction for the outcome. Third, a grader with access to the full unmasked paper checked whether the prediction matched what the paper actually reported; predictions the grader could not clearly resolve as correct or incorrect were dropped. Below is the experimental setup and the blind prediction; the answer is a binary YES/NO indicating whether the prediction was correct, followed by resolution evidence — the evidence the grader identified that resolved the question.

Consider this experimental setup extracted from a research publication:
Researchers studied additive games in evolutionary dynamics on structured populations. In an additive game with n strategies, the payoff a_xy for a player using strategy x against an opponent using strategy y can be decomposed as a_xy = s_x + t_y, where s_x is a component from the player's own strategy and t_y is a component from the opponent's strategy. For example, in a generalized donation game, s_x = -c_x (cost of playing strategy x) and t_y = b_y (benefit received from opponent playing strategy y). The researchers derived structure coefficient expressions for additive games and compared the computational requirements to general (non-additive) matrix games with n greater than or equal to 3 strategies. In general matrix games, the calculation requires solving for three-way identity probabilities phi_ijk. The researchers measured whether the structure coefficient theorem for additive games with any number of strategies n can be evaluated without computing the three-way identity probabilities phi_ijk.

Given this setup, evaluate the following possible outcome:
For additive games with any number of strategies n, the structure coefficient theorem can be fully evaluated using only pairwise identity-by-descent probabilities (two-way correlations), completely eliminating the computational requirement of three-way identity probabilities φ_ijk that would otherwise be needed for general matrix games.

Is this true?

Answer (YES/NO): YES